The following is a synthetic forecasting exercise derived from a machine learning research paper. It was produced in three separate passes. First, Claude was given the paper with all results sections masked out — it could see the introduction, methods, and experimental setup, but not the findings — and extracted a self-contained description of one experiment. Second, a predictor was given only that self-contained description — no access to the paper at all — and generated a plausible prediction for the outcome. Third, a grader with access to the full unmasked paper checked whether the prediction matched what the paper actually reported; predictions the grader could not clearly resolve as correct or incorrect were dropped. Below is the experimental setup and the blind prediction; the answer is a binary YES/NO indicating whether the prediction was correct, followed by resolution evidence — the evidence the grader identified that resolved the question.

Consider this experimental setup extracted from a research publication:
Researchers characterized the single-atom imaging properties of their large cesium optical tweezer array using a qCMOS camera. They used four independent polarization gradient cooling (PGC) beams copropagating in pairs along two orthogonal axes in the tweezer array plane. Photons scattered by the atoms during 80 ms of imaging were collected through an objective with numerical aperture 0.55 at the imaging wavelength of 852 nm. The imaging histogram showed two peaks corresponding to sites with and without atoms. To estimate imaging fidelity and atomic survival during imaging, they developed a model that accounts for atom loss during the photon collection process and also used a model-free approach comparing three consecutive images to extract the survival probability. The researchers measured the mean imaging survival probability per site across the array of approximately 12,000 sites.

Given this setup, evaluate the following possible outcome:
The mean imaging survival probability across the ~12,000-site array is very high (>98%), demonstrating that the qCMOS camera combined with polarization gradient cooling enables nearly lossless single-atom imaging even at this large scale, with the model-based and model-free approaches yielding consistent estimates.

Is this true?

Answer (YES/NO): YES